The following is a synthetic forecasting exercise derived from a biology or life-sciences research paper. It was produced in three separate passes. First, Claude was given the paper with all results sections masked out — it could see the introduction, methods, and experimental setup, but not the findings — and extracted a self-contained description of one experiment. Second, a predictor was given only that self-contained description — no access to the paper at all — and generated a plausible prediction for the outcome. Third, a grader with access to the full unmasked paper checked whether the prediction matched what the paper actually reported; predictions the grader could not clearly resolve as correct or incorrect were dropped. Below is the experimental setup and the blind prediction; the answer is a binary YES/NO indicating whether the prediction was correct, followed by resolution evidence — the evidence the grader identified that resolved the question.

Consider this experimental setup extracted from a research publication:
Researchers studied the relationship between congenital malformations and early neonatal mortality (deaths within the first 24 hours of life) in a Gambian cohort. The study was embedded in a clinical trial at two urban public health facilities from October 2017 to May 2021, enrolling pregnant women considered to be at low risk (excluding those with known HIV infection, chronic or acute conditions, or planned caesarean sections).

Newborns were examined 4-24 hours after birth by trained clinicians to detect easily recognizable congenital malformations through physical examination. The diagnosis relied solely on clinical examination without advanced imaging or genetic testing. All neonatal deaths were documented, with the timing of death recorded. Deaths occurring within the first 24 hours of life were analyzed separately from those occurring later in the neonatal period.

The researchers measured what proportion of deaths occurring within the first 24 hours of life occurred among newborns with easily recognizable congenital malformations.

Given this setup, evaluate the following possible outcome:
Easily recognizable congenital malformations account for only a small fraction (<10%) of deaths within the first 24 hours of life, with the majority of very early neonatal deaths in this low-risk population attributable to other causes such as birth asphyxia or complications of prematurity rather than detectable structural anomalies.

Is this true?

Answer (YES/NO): NO